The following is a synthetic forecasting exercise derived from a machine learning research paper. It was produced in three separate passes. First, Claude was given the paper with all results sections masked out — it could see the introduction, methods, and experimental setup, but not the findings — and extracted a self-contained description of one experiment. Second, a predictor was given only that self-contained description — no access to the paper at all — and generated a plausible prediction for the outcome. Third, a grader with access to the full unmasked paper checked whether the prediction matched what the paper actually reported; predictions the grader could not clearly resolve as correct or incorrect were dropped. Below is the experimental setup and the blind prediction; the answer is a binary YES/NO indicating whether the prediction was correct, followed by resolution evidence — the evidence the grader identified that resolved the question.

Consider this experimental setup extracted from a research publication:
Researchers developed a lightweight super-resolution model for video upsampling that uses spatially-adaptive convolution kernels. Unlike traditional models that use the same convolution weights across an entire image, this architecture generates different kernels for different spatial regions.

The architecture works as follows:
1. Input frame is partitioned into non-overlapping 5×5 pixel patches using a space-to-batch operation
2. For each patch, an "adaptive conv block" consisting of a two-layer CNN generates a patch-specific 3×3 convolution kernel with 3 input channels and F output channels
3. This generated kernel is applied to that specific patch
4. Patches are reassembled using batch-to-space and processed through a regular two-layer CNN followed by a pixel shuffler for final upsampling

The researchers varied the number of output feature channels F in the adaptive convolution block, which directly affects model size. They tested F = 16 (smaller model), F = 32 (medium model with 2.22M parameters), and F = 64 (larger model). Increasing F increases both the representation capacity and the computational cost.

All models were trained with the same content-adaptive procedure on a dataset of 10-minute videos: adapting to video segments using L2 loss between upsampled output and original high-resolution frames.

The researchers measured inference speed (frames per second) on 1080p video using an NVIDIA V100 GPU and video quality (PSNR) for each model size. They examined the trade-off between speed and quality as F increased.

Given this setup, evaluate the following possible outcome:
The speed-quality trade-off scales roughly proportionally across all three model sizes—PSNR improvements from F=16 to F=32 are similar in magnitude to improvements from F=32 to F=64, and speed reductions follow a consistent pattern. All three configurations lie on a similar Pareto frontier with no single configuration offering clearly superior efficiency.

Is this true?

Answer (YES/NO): NO